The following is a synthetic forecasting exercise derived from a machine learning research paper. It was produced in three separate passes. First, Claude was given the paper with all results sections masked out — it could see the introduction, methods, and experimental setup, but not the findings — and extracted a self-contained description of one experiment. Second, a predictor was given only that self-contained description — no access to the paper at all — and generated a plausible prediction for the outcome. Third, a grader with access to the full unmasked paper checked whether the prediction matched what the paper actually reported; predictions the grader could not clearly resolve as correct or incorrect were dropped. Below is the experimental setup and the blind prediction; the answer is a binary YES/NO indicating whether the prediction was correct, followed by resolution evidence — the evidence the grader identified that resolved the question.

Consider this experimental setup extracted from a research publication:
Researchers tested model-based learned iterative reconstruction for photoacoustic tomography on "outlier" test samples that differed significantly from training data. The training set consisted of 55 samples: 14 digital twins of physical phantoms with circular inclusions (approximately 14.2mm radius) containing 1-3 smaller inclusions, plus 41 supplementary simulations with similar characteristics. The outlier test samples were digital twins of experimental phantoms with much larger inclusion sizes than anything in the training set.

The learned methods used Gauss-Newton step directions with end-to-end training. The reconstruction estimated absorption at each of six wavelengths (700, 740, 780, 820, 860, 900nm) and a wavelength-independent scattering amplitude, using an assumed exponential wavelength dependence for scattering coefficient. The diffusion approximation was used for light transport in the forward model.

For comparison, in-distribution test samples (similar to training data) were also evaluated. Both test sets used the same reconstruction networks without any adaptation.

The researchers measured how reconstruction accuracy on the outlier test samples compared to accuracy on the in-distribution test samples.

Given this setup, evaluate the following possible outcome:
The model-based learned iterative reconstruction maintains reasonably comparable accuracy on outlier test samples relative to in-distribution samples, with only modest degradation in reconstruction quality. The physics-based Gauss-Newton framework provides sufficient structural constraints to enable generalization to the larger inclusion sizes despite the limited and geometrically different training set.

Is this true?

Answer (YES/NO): NO